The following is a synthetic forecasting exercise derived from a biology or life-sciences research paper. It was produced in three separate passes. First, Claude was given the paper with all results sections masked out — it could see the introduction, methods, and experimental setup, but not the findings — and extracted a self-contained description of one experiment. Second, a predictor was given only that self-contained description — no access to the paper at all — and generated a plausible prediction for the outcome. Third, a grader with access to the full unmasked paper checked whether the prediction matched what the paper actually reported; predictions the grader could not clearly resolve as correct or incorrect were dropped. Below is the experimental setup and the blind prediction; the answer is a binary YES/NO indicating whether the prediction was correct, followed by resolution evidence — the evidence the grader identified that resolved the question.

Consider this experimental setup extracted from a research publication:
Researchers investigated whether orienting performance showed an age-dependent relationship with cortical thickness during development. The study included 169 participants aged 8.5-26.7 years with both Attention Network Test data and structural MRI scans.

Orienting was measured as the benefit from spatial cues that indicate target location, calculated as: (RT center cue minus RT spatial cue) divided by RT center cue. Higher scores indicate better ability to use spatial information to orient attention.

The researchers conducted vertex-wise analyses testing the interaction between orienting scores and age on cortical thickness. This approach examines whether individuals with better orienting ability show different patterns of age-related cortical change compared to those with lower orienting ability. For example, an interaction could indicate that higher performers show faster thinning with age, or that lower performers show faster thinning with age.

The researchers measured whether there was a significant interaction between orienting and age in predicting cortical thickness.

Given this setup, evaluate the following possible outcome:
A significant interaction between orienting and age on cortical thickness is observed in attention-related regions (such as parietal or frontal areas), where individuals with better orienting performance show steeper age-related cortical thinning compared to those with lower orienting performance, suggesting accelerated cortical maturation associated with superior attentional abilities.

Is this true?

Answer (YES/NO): YES